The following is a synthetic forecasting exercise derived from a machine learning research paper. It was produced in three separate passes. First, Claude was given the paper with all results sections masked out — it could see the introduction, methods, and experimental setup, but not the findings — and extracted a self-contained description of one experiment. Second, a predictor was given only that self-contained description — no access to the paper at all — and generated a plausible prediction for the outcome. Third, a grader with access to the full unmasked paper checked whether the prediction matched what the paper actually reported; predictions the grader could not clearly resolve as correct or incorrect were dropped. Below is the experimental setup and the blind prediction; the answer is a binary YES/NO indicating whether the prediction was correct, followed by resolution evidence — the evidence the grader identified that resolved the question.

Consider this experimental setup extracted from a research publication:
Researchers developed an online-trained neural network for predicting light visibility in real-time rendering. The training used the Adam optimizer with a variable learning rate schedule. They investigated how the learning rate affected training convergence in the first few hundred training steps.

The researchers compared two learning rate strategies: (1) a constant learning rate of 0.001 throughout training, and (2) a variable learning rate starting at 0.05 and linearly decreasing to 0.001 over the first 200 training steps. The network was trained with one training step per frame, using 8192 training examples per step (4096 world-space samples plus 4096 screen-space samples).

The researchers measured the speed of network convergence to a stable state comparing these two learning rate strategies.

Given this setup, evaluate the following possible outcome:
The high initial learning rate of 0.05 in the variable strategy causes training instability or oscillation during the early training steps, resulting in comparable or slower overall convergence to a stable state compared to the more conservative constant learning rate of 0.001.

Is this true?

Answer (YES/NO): NO